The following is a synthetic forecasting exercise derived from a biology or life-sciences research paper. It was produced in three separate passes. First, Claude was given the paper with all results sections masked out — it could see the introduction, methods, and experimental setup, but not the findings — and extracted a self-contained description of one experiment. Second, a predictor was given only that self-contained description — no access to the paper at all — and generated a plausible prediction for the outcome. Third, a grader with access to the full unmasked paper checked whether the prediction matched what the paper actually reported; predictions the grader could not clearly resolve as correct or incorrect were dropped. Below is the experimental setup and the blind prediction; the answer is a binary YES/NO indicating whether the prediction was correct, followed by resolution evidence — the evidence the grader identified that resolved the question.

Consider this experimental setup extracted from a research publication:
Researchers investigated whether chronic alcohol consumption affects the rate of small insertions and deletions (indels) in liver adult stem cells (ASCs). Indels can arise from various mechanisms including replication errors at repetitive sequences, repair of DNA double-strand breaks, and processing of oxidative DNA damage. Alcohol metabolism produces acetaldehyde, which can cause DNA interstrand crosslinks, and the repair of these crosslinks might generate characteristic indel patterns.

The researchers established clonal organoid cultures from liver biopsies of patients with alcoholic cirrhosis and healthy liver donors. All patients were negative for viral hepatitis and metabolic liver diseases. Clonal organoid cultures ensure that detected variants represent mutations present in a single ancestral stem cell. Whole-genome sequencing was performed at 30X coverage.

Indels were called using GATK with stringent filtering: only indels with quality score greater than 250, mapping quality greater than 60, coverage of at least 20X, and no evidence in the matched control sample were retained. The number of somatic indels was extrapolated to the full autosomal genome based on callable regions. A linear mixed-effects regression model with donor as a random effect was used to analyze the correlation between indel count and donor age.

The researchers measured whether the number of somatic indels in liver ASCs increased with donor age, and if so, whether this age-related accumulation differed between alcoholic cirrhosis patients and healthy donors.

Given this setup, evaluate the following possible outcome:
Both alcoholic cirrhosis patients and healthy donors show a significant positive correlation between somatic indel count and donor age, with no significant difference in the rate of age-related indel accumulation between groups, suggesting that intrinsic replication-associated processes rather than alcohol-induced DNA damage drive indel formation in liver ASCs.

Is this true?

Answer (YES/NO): YES